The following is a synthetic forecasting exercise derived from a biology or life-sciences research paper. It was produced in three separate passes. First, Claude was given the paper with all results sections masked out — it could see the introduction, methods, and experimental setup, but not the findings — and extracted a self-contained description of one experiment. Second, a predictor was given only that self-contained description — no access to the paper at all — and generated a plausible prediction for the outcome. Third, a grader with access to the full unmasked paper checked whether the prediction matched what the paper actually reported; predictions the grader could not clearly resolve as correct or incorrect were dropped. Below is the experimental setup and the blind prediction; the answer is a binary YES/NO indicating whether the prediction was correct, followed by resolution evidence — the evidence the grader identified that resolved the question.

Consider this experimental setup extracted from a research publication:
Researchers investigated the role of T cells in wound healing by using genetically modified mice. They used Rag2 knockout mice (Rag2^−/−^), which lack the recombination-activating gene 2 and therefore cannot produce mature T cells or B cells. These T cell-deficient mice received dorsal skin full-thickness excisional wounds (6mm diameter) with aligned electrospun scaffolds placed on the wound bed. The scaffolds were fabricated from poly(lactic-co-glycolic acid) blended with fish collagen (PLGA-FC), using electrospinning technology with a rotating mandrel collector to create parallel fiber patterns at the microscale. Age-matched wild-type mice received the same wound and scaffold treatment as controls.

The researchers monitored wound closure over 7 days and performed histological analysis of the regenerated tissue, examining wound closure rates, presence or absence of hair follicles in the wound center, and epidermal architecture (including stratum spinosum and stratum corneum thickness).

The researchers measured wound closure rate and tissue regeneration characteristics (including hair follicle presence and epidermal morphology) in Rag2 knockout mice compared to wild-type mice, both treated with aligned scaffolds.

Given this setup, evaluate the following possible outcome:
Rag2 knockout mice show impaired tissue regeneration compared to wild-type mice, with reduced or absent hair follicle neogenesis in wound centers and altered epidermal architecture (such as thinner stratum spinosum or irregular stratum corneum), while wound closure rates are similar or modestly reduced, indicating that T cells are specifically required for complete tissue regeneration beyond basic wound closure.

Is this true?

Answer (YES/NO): NO